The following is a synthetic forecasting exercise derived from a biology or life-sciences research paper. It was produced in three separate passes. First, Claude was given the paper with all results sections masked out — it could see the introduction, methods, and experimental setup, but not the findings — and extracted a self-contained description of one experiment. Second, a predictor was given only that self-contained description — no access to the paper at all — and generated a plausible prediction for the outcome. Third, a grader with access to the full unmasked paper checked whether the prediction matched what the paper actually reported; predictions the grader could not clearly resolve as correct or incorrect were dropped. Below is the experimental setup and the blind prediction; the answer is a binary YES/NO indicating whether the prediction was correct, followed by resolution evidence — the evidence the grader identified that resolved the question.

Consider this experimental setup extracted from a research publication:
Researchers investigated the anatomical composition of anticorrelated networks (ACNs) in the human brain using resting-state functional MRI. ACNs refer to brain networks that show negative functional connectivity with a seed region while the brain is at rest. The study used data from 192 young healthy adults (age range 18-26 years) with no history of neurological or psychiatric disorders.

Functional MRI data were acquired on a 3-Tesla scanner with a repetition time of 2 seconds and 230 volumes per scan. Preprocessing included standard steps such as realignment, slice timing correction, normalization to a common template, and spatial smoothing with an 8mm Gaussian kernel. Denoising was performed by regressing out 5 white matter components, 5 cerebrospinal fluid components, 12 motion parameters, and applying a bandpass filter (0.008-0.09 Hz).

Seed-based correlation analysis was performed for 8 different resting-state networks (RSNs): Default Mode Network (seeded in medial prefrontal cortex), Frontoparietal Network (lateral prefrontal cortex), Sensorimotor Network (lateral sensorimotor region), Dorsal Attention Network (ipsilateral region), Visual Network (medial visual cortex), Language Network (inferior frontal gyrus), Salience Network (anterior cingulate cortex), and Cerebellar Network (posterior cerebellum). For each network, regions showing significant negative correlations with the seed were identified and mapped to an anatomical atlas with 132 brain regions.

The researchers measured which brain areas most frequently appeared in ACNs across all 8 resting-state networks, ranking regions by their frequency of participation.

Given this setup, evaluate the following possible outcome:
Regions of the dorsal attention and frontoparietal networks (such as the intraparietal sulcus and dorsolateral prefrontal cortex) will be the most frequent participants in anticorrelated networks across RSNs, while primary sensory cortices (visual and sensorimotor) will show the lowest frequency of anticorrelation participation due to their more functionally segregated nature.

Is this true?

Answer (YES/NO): NO